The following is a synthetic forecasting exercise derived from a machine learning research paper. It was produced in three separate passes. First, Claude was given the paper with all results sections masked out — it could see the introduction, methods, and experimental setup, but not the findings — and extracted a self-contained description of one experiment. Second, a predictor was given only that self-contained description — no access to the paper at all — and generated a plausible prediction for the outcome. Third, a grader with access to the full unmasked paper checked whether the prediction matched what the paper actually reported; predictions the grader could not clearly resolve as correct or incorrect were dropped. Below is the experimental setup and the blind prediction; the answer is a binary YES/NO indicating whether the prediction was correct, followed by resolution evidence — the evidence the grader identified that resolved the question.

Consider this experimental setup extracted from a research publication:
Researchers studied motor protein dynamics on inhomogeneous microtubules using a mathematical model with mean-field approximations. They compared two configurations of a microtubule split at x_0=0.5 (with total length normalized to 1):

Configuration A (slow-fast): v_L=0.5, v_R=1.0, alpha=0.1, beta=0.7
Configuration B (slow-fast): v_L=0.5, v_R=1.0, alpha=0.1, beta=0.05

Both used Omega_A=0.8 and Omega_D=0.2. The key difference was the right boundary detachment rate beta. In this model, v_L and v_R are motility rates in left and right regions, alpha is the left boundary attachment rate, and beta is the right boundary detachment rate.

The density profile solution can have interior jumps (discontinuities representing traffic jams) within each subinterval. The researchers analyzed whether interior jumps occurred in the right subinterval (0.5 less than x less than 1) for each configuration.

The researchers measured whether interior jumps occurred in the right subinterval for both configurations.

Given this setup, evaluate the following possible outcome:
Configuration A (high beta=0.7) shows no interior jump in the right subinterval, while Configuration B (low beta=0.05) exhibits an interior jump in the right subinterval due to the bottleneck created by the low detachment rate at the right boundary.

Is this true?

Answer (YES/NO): NO